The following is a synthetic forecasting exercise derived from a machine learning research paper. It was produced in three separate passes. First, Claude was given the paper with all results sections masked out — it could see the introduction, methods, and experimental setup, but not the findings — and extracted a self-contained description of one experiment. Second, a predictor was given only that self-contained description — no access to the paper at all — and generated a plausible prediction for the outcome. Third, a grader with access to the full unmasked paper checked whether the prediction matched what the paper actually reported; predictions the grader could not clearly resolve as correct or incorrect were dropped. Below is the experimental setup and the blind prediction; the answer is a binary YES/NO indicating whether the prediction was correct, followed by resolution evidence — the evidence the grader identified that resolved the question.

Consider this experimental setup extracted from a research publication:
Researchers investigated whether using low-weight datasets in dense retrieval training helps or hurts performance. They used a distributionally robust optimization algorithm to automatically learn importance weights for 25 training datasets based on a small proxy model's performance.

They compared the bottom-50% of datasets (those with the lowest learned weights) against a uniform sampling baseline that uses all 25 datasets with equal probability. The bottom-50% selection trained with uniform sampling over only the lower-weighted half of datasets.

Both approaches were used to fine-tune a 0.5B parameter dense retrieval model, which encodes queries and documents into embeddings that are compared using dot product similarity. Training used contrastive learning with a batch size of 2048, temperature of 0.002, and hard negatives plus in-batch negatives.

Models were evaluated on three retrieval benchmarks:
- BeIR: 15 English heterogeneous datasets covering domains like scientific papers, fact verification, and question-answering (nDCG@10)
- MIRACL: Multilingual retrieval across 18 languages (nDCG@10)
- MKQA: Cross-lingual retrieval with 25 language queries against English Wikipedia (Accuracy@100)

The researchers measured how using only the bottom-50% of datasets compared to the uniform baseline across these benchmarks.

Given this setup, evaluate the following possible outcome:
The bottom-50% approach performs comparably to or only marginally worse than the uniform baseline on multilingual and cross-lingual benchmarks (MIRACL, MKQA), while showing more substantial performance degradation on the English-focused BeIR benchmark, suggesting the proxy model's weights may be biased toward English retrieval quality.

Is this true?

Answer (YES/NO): NO